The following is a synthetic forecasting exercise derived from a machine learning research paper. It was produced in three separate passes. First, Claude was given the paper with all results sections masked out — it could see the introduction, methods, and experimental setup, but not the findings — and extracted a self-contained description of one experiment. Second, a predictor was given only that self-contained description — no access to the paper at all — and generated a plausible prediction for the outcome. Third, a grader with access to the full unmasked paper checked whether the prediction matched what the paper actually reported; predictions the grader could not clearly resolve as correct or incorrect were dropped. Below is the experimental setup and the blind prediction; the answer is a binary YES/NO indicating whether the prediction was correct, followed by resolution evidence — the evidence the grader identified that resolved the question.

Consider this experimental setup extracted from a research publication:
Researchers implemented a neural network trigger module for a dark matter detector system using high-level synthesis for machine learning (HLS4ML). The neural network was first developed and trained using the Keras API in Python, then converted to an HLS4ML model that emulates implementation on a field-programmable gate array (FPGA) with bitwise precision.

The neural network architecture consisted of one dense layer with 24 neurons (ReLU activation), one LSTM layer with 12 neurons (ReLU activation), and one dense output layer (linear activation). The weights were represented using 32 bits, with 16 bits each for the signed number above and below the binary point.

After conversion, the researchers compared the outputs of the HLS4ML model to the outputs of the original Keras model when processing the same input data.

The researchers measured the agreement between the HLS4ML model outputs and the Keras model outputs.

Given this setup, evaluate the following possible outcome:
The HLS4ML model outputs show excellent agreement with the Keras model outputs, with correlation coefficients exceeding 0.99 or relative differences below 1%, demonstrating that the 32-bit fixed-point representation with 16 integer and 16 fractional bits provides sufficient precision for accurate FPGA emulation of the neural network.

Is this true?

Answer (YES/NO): YES